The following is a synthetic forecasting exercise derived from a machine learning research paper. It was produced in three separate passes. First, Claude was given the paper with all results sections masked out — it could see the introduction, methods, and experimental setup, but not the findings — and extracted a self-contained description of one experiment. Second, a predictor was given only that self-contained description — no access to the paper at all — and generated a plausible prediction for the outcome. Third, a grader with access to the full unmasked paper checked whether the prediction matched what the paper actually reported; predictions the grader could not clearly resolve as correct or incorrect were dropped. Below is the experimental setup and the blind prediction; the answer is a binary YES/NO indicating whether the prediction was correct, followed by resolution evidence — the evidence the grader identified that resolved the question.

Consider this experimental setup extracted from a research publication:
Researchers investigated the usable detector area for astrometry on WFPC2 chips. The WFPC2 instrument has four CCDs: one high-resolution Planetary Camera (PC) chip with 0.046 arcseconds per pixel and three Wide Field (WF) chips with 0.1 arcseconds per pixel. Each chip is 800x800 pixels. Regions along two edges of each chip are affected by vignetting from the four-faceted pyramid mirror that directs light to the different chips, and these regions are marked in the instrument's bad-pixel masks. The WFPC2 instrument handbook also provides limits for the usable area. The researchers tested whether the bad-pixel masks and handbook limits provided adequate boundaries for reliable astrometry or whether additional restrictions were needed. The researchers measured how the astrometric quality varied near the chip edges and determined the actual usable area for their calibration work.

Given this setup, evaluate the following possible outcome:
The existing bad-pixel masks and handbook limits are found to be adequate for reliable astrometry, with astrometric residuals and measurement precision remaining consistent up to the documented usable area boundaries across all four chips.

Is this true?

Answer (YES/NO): NO